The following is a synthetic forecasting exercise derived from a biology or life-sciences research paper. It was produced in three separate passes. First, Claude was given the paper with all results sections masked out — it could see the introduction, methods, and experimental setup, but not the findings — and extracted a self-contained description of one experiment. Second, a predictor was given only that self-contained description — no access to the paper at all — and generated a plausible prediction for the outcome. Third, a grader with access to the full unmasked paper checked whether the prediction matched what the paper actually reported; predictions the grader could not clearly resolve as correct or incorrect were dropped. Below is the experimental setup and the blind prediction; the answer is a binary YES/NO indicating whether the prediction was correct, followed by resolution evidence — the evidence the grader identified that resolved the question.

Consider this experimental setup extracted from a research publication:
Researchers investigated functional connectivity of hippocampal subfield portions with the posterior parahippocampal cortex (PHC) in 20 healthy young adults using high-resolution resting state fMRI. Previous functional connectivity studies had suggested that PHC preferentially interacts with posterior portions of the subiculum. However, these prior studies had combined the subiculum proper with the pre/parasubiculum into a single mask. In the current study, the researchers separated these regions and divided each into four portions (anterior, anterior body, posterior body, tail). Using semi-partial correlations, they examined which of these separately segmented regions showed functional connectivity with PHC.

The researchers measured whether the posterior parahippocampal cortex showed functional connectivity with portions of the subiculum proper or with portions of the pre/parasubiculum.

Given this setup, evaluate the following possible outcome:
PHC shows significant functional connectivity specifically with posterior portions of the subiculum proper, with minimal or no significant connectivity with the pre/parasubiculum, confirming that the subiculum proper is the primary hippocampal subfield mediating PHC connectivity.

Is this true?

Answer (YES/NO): NO